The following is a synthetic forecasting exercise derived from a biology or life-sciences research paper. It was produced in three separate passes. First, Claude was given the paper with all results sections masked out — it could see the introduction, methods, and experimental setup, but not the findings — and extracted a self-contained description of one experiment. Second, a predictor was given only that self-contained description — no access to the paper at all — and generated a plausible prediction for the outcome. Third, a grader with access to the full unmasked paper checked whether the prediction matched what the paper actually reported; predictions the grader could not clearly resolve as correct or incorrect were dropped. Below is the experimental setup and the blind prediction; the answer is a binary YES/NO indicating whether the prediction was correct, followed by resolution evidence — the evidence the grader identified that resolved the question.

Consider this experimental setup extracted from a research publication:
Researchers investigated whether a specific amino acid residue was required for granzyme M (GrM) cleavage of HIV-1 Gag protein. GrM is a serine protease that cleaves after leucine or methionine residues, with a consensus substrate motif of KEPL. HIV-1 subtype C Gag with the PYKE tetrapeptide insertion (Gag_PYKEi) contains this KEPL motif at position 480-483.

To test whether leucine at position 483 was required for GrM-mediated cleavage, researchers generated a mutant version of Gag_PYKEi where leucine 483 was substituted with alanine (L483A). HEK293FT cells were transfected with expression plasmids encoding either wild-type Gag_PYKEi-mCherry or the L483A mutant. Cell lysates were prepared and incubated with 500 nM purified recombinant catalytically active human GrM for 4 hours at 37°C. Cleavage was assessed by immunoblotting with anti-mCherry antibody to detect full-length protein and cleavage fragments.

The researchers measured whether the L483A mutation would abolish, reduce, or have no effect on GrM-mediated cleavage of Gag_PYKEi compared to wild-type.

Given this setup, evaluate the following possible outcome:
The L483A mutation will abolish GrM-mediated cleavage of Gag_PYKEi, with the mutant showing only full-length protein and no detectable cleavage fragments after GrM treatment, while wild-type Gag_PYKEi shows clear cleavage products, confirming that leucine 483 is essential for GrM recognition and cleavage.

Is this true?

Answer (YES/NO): NO